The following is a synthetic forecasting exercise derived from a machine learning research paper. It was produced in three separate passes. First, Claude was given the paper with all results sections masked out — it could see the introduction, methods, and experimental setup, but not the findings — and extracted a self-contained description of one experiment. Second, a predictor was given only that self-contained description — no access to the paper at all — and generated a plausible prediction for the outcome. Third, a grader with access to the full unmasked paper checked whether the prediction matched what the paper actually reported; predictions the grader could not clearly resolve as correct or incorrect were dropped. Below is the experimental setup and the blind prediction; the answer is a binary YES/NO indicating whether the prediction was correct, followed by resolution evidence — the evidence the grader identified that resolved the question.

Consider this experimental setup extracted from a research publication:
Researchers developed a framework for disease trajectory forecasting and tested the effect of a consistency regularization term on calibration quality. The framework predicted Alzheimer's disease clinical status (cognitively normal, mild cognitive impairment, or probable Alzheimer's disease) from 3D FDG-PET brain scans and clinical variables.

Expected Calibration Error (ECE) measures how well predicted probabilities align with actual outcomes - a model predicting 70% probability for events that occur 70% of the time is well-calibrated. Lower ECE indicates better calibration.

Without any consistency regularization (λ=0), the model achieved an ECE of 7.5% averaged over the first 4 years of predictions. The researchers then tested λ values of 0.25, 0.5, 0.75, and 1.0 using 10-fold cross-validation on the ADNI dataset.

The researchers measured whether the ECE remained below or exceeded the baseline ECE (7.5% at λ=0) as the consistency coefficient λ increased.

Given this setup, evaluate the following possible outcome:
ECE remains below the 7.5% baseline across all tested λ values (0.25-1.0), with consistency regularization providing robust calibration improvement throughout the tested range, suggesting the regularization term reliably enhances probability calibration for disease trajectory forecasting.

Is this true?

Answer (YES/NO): NO